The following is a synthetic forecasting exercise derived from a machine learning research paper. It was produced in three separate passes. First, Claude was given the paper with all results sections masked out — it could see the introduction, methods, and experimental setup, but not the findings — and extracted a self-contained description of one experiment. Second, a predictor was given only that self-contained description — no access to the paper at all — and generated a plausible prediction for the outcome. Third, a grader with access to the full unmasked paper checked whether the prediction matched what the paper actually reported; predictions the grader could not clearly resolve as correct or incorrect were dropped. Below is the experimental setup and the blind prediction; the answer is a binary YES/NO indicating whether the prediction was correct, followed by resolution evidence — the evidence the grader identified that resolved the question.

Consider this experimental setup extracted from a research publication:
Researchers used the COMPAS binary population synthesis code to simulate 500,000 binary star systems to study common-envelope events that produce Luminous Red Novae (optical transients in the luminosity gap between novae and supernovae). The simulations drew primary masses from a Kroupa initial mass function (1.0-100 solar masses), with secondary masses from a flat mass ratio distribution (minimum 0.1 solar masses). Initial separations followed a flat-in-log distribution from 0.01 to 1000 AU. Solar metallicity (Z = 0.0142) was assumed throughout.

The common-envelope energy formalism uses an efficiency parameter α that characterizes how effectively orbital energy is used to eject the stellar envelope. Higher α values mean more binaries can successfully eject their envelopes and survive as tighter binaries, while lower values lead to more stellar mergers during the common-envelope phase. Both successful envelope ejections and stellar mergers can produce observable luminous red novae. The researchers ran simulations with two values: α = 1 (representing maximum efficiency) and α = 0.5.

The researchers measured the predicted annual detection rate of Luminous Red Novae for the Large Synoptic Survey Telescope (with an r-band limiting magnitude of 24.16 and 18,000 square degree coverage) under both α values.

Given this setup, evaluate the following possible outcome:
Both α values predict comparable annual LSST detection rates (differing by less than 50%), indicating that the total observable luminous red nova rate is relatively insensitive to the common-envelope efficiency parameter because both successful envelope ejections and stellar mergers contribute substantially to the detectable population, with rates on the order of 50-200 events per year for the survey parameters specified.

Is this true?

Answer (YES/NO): NO